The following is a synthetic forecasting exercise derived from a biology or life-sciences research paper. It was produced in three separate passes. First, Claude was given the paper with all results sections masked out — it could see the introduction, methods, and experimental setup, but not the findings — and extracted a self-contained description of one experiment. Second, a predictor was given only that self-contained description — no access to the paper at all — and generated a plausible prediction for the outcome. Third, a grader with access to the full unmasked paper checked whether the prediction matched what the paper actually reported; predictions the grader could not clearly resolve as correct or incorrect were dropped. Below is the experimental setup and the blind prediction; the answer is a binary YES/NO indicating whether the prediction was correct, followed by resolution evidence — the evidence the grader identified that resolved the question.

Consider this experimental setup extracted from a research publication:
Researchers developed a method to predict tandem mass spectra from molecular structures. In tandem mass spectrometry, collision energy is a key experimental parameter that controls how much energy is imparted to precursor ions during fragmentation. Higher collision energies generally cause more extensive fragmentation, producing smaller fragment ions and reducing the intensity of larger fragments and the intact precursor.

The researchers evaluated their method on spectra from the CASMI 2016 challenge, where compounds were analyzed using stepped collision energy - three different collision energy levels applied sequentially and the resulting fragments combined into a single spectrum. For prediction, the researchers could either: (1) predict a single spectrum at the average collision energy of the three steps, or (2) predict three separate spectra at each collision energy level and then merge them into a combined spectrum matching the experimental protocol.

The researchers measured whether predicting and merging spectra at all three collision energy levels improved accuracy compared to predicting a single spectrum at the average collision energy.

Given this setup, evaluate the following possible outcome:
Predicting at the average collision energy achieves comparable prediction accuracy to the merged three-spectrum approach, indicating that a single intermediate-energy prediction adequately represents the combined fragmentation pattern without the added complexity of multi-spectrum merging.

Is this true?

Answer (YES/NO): NO